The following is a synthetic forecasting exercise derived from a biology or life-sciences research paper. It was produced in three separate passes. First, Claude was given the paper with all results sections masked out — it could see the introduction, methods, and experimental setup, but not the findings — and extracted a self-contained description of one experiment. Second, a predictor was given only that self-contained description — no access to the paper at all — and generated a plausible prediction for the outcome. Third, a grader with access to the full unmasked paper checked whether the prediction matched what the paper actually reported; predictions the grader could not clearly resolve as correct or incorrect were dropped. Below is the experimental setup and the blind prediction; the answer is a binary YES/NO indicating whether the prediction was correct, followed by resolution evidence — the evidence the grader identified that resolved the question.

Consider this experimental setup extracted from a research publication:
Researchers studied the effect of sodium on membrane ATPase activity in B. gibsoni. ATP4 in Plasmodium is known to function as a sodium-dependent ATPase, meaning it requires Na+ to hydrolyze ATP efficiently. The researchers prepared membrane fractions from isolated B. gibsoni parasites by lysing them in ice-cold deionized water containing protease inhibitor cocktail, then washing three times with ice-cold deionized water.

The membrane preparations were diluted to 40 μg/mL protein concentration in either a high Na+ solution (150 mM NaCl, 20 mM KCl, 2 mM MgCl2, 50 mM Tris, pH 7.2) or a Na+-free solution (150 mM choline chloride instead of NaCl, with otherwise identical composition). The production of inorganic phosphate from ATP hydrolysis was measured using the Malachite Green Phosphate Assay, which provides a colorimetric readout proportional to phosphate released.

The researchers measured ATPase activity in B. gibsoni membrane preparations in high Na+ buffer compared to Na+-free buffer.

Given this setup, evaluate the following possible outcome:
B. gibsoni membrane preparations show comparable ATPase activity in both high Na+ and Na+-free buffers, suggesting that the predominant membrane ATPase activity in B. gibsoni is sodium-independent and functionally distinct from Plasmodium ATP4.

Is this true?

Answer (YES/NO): NO